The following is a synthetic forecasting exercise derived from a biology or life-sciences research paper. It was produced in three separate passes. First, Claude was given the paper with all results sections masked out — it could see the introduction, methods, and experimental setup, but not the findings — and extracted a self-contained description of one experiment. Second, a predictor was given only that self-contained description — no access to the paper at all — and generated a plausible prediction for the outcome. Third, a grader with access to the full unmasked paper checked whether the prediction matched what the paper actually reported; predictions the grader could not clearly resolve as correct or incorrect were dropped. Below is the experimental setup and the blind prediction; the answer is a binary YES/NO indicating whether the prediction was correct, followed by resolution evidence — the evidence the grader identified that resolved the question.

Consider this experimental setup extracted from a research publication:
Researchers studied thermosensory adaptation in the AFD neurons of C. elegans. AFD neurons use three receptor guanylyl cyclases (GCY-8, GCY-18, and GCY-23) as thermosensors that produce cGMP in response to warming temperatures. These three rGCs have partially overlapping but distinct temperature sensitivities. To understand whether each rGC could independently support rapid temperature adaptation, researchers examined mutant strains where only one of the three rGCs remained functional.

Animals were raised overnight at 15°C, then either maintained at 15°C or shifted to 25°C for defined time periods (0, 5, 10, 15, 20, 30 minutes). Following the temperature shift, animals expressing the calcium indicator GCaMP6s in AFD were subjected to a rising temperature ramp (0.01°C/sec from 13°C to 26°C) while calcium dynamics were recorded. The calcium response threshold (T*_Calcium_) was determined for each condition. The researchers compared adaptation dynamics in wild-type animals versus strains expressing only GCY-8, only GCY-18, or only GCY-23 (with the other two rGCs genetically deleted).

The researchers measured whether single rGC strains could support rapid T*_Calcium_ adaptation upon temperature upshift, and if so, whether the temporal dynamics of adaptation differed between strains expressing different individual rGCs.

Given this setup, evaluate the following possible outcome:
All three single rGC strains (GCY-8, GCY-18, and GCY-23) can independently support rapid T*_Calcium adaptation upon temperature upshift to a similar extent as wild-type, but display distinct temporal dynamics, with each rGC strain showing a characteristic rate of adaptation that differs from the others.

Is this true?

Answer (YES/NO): NO